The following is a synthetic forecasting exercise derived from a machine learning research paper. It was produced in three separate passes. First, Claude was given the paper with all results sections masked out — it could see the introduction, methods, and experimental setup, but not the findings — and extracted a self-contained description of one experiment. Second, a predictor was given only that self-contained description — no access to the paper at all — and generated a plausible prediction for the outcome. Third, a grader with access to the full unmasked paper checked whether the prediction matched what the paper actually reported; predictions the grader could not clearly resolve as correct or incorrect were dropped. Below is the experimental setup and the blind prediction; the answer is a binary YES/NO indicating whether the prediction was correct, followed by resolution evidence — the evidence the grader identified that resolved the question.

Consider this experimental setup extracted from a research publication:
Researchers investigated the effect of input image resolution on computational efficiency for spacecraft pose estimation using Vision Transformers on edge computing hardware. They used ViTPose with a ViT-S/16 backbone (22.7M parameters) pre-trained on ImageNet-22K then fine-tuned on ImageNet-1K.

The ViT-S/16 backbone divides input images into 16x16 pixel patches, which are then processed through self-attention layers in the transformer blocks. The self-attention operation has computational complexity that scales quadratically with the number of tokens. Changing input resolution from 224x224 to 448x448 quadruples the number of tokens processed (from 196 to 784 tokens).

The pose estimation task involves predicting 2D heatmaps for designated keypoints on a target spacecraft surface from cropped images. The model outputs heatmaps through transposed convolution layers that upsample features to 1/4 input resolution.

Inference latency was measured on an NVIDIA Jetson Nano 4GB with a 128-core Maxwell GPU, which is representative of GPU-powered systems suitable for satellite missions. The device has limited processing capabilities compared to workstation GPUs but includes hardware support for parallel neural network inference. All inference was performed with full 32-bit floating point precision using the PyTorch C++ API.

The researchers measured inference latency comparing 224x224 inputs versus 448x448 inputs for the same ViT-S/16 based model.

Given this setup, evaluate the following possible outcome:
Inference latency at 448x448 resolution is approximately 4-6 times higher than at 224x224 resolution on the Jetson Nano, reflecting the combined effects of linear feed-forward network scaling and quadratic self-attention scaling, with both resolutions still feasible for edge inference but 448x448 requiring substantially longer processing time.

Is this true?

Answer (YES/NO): NO